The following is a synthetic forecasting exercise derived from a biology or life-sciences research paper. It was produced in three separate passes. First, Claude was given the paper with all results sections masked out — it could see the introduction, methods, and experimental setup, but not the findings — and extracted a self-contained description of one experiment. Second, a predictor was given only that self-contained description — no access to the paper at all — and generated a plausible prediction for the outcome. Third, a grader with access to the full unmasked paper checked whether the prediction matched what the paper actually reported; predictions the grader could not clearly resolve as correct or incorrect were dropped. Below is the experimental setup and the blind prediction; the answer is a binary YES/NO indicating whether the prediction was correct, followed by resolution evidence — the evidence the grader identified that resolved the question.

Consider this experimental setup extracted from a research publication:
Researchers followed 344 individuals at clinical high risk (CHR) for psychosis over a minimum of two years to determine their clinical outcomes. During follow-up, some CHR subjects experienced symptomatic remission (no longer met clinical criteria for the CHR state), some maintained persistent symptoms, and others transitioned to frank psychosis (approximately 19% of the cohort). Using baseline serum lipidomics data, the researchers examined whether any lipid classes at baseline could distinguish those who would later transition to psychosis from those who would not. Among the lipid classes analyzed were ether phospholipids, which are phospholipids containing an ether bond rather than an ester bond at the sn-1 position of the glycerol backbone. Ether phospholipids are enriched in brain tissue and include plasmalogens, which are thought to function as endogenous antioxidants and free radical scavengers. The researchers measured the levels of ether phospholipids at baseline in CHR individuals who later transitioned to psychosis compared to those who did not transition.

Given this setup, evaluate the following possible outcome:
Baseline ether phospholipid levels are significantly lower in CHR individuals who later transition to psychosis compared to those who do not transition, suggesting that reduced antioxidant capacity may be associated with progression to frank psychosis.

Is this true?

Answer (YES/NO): YES